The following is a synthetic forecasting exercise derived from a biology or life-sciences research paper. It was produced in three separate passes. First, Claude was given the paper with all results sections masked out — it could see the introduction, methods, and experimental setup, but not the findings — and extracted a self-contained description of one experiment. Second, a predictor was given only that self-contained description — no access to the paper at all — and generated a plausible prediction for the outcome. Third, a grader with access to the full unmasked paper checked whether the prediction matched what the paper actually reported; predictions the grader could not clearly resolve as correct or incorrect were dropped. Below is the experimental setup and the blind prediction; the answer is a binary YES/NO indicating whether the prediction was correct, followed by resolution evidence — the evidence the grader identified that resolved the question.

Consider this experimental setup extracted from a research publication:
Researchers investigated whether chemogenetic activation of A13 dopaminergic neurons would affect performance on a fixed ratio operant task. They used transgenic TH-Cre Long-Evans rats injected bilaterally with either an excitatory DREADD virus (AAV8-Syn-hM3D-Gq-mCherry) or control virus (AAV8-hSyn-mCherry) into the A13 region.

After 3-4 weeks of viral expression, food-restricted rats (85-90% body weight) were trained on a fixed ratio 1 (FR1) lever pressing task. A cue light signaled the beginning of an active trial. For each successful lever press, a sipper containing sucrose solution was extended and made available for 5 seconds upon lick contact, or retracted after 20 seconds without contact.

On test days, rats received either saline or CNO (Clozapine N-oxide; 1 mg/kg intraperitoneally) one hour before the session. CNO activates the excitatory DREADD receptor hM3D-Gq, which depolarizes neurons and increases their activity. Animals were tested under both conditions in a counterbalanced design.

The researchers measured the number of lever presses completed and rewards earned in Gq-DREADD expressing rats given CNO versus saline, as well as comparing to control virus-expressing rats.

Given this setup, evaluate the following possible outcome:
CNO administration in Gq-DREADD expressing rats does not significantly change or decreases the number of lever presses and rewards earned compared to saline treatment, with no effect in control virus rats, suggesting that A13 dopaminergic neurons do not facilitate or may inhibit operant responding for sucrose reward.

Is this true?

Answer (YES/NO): YES